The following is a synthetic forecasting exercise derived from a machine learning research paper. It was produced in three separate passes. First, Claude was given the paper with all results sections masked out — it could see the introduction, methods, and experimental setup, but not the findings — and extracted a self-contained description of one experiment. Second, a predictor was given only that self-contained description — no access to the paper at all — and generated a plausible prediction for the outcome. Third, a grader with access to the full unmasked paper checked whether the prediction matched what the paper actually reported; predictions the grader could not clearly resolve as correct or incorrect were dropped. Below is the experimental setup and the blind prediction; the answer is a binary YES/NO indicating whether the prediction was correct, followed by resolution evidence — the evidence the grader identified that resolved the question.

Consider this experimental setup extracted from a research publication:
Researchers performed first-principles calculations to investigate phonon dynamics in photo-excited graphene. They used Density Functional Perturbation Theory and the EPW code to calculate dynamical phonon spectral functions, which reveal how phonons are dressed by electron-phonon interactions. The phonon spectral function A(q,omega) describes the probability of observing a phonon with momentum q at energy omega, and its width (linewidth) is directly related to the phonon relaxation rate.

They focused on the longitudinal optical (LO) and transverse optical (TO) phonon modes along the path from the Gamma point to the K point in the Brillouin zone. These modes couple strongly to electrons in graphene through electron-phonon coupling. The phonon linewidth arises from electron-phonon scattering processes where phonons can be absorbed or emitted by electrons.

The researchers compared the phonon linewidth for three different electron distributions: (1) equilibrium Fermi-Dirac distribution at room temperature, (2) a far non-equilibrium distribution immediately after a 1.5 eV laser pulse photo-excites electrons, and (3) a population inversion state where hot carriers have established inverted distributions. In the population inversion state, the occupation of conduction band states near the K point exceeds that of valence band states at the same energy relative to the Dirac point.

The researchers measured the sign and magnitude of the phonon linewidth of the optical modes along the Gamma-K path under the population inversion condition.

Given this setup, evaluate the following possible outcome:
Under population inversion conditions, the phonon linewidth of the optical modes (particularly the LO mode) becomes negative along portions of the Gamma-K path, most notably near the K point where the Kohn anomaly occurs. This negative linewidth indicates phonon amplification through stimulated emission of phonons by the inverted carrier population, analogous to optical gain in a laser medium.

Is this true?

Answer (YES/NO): YES